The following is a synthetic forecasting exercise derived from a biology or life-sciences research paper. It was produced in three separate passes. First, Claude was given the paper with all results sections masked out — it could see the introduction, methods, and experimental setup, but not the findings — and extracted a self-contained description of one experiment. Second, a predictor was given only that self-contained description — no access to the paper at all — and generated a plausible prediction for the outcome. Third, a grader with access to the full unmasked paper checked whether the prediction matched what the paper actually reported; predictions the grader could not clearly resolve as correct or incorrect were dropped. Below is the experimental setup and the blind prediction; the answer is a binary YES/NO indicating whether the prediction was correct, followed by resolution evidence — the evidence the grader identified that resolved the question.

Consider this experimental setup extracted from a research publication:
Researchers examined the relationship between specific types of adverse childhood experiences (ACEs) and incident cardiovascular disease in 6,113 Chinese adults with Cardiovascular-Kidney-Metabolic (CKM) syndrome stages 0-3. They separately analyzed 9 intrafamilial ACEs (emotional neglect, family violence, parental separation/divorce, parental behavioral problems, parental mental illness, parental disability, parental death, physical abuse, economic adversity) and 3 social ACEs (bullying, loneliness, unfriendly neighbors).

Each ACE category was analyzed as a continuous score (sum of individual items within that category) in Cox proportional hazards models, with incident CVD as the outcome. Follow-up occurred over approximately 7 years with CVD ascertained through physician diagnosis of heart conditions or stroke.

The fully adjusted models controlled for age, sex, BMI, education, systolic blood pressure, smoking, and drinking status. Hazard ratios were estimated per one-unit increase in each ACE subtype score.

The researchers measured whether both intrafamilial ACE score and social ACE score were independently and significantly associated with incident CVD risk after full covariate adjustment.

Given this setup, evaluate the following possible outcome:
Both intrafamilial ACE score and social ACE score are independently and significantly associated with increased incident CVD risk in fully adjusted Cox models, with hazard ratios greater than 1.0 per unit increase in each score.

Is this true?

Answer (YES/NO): NO